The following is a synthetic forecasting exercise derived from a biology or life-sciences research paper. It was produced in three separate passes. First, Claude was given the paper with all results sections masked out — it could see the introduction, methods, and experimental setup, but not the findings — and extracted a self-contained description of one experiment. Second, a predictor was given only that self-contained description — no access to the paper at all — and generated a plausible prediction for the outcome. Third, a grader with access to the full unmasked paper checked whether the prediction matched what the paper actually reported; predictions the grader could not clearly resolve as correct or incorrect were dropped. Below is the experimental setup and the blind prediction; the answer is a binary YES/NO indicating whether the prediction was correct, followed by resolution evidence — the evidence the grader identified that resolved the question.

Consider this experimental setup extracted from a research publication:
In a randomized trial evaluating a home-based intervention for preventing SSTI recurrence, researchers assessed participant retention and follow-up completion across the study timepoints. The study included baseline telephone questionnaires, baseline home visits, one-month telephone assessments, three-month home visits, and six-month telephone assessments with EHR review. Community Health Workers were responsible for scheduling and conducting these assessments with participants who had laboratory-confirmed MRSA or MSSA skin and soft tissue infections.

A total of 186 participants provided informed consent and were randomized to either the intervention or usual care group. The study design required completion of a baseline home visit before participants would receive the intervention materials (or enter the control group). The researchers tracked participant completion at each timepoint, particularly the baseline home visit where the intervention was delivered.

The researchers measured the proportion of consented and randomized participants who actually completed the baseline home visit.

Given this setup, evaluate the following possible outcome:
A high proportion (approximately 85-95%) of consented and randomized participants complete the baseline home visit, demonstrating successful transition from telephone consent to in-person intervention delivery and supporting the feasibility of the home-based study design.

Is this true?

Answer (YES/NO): NO